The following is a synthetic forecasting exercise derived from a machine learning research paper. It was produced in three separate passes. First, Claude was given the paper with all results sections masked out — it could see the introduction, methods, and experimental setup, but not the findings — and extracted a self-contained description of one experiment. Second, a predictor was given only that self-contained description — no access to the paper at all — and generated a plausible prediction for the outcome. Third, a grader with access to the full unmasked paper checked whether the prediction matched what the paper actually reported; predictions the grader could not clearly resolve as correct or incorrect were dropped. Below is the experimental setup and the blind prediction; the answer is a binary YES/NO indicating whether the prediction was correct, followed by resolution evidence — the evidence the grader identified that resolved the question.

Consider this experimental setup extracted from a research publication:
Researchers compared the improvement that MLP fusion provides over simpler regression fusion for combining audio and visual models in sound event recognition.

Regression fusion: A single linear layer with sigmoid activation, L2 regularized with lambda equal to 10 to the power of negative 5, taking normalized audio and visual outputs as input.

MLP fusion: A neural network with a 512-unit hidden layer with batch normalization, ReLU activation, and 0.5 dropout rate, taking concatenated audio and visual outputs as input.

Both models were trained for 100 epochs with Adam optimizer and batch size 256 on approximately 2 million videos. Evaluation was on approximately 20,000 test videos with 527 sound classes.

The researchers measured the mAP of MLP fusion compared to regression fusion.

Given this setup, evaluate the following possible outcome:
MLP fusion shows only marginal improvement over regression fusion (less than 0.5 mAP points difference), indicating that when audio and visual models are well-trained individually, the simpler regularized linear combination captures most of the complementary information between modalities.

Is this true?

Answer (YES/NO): NO